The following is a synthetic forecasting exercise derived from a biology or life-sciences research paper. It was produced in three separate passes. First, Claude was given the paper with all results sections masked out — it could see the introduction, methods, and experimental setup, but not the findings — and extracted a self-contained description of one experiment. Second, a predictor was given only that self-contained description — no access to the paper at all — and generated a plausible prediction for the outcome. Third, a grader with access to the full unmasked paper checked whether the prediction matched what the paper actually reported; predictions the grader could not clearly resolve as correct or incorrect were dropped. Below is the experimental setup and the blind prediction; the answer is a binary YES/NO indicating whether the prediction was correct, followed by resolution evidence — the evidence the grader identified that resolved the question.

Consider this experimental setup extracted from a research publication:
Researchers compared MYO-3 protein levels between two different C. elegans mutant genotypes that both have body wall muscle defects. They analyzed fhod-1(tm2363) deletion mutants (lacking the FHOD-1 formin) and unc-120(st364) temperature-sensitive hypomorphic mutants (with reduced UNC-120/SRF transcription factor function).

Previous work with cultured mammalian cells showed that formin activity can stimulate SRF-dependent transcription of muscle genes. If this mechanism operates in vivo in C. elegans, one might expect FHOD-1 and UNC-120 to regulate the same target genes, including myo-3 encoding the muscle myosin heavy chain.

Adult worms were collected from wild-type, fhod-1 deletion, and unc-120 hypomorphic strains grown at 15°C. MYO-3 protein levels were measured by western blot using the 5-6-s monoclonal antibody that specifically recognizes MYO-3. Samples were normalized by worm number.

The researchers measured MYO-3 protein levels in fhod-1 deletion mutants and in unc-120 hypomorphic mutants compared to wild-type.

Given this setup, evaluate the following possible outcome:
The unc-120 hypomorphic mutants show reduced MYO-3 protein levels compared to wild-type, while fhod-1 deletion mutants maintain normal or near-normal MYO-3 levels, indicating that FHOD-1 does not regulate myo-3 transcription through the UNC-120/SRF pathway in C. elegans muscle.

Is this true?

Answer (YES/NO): NO